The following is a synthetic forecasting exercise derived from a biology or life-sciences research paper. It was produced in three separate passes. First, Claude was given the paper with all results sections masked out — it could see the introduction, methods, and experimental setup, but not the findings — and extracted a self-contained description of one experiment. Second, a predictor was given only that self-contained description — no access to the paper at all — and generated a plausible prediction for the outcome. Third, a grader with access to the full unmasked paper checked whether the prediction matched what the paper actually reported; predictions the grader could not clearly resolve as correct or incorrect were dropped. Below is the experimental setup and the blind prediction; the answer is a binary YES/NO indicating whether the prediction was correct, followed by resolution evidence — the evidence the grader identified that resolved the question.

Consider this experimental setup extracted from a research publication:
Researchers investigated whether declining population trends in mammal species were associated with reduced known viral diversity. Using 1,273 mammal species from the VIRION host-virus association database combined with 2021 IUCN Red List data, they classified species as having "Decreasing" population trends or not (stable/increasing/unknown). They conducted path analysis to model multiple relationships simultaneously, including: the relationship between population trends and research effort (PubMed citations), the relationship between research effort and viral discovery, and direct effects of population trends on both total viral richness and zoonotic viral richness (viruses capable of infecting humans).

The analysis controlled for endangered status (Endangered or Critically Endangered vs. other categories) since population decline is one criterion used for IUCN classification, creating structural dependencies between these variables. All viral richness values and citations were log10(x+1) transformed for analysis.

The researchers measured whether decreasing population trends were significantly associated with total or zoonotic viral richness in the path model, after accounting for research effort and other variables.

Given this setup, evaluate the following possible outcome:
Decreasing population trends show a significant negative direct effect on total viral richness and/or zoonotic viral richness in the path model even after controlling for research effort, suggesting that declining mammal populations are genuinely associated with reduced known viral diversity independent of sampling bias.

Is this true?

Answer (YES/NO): NO